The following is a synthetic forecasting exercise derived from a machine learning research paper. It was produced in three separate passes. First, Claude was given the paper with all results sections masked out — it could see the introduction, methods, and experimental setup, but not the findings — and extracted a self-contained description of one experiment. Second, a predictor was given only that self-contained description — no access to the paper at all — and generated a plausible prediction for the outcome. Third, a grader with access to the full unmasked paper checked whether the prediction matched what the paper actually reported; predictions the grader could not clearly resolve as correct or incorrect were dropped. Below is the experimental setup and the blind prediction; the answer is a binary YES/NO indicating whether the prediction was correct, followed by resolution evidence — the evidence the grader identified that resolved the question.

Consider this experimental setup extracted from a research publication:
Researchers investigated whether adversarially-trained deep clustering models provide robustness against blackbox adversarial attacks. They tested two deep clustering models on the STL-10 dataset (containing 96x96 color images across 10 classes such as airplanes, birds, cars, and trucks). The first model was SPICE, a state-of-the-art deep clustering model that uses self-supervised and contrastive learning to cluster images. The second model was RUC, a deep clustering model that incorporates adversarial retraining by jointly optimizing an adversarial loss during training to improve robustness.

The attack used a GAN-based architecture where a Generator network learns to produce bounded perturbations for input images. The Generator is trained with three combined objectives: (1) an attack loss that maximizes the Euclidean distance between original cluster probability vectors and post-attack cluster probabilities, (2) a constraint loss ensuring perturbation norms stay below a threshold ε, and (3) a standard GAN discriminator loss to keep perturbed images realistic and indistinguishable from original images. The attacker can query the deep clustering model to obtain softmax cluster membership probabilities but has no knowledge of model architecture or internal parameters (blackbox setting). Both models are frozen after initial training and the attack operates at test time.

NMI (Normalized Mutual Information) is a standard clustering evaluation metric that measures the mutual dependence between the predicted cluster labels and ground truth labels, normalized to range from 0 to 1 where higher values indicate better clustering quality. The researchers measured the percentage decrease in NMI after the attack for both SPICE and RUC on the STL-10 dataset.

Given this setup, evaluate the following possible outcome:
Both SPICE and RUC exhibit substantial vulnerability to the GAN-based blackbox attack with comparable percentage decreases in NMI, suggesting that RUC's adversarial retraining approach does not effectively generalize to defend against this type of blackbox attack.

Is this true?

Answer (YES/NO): YES